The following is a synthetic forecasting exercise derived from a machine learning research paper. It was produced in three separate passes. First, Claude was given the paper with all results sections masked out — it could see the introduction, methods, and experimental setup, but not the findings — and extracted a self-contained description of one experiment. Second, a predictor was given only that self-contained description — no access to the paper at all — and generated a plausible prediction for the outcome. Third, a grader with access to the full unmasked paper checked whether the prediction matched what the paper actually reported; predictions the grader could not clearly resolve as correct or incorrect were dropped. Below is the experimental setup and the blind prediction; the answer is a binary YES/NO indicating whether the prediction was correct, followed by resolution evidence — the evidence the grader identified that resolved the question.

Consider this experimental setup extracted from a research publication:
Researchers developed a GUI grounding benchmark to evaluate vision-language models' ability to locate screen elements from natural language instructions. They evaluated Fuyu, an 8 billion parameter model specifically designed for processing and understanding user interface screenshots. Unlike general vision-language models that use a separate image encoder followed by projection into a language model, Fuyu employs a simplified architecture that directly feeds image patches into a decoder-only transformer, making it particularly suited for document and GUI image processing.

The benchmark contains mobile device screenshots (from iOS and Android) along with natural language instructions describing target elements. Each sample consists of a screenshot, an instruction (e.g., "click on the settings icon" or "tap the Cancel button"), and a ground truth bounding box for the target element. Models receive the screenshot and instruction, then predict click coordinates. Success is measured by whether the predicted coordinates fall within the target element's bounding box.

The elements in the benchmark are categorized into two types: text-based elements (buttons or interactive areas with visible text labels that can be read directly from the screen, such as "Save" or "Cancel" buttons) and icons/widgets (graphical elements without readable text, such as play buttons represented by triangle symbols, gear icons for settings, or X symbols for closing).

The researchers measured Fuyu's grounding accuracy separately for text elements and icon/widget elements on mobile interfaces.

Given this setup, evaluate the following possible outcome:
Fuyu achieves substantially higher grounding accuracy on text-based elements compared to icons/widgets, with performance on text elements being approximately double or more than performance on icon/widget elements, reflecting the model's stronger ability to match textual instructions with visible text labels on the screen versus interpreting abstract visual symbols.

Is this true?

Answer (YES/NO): YES